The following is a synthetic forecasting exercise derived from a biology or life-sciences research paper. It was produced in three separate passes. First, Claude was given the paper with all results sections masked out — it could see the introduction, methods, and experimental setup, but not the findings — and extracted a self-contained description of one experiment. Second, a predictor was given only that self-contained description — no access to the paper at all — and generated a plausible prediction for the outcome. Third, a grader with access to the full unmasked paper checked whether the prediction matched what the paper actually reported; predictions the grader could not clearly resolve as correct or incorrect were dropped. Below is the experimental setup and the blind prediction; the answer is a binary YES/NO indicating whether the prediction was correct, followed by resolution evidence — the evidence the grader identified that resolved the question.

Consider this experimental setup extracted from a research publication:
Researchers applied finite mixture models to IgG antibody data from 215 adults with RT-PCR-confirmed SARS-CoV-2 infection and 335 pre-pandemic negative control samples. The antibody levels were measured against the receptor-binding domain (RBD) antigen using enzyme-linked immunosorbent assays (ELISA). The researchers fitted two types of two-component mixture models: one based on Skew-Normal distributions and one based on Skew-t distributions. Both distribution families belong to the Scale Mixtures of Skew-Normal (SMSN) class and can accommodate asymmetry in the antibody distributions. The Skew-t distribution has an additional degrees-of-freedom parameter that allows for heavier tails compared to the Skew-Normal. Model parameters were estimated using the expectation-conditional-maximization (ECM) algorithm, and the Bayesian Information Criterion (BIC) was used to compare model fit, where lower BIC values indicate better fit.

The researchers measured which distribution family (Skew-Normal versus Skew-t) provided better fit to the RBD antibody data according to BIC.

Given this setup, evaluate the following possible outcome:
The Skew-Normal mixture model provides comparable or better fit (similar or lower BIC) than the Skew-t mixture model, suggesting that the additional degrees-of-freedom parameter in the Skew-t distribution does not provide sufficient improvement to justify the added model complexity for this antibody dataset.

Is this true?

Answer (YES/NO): YES